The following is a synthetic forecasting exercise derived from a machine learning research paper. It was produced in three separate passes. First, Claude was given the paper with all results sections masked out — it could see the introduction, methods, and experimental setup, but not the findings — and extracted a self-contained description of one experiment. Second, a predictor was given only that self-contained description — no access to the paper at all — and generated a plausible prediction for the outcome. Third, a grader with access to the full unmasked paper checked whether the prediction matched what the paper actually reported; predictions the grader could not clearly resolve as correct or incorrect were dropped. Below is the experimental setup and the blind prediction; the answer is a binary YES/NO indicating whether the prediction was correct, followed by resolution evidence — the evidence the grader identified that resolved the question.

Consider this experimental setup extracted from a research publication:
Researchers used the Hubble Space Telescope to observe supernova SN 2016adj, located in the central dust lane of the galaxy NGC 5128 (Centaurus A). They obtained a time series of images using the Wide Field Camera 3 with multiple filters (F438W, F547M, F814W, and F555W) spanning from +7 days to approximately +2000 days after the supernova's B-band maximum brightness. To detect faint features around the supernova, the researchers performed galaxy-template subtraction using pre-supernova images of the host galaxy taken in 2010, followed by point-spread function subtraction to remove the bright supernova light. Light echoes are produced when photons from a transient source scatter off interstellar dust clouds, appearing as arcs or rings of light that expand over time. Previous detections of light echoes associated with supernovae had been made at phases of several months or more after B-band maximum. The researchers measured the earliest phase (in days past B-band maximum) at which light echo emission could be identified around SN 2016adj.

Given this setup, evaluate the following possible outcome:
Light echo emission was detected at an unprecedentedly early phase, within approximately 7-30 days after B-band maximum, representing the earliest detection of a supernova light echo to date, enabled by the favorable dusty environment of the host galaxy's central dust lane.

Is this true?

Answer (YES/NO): NO